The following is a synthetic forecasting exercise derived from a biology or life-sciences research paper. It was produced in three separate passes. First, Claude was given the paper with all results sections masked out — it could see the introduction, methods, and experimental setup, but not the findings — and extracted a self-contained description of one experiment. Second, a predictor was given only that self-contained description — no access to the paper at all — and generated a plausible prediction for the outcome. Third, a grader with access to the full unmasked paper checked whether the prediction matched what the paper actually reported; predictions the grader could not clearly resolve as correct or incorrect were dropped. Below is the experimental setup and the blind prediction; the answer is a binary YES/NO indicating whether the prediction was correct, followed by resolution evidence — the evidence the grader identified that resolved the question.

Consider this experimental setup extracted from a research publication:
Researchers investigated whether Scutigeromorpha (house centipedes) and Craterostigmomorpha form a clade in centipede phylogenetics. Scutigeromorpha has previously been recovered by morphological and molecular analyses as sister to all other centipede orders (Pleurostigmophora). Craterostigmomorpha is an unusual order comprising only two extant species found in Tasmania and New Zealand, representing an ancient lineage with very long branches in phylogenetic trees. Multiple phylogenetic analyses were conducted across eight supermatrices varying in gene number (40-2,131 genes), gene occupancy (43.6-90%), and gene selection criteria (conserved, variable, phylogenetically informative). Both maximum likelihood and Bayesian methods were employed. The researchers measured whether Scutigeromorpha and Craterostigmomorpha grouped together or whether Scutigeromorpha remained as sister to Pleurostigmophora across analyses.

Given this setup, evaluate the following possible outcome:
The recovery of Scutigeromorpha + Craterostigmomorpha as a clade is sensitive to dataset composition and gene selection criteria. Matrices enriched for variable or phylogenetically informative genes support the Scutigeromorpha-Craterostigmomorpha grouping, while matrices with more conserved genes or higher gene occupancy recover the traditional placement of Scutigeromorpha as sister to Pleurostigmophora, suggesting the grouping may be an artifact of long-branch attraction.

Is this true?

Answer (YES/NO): NO